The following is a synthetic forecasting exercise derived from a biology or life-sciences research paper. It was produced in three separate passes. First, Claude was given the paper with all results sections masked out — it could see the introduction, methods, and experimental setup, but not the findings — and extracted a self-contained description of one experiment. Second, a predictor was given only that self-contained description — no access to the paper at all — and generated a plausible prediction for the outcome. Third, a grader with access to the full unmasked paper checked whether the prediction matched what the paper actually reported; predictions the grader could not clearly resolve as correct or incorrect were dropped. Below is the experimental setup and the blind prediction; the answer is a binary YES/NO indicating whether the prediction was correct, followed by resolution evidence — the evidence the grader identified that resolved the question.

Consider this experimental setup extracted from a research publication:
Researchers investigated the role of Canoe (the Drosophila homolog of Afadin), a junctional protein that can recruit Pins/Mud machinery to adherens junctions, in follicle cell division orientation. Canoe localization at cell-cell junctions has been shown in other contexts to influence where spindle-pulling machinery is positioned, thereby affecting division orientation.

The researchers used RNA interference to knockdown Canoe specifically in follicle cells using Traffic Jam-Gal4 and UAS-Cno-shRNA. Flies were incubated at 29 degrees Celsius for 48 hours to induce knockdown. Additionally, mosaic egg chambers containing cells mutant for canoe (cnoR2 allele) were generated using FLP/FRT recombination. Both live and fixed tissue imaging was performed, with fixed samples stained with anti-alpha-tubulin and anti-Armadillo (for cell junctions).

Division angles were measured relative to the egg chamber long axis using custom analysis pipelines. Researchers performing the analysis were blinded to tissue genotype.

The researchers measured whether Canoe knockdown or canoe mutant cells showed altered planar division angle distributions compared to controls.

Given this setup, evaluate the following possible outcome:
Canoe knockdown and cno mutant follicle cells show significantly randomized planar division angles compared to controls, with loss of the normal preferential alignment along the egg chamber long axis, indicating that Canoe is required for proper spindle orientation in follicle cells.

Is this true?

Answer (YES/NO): NO